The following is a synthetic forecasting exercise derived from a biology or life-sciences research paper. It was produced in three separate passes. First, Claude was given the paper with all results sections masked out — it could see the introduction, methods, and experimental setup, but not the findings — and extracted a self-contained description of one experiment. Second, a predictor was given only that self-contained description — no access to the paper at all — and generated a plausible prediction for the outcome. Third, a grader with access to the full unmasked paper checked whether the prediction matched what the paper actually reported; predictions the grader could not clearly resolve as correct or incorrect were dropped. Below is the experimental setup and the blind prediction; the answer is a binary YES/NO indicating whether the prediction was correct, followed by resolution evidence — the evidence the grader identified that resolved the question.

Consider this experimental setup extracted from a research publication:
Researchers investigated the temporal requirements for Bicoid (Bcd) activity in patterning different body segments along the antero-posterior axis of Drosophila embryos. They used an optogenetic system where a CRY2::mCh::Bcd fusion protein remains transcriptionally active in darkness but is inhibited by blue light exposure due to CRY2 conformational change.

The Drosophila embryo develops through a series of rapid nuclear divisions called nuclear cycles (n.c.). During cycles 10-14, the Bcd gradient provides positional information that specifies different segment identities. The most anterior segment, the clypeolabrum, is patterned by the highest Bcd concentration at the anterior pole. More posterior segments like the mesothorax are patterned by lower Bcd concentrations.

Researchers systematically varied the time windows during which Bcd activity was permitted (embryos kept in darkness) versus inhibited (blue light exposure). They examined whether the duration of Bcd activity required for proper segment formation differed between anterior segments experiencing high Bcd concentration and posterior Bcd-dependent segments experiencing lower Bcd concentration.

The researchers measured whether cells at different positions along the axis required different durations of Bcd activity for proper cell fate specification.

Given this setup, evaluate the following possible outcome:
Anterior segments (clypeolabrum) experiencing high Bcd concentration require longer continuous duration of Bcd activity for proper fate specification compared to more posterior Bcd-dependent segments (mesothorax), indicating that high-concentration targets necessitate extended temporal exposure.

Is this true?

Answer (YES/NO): YES